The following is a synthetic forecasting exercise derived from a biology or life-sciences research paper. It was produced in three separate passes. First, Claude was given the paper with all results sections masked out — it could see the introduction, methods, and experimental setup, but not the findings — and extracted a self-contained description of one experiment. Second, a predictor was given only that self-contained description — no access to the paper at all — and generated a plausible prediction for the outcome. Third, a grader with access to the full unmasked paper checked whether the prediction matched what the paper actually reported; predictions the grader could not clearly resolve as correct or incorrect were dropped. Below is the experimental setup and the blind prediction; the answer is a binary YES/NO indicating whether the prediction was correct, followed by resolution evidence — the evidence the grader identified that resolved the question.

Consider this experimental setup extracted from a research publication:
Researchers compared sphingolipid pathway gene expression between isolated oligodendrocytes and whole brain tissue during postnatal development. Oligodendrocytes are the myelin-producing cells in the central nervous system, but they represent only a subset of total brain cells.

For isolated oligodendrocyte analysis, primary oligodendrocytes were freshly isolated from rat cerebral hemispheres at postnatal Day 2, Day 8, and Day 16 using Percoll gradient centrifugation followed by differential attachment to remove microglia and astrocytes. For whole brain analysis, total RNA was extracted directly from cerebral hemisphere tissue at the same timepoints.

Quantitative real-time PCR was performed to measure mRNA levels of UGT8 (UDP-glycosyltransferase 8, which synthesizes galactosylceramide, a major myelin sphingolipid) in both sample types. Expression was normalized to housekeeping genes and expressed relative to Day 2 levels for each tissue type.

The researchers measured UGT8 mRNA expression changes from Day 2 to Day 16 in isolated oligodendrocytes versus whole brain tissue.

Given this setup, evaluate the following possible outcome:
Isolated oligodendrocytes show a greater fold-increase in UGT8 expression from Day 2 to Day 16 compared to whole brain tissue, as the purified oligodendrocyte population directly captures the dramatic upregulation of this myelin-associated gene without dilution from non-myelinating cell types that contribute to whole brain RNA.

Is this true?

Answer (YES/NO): YES